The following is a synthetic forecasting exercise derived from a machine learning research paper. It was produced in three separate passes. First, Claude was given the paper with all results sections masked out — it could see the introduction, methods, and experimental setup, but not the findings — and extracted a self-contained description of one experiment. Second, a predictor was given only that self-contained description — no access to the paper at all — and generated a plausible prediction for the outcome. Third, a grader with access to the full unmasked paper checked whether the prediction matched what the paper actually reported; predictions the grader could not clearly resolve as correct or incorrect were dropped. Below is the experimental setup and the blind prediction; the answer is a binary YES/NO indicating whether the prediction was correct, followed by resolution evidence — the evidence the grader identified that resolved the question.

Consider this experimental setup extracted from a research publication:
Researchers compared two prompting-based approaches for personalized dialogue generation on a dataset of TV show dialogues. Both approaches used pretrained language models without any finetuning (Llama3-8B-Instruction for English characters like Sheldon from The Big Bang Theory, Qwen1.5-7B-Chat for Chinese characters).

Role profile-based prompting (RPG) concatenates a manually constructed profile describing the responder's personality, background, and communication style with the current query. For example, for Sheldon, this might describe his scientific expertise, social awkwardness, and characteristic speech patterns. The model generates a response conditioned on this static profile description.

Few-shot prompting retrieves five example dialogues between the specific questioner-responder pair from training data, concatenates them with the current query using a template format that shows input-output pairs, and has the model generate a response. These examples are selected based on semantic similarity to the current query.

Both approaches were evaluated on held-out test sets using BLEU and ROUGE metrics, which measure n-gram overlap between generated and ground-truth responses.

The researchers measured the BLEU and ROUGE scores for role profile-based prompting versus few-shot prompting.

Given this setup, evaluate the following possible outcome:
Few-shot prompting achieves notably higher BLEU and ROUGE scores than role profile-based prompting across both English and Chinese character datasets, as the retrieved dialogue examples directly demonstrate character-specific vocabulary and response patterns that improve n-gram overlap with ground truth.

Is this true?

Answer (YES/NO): NO